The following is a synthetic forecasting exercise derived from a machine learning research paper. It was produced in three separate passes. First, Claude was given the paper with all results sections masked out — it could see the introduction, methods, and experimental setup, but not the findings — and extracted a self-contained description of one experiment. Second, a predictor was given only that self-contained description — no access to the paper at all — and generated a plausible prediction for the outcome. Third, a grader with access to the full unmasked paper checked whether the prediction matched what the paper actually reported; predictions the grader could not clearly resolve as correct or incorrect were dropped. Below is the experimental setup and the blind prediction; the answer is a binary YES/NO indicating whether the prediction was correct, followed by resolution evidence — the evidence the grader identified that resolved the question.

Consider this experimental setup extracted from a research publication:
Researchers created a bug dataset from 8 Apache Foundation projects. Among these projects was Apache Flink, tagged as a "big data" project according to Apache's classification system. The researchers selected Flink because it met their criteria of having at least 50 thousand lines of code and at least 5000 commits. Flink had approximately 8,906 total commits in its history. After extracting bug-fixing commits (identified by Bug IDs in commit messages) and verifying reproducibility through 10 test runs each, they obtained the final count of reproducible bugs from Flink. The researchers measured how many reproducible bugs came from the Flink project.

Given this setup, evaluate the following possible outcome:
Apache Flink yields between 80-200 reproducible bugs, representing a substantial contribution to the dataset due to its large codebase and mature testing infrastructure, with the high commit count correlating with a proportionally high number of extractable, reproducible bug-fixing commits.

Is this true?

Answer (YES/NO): NO